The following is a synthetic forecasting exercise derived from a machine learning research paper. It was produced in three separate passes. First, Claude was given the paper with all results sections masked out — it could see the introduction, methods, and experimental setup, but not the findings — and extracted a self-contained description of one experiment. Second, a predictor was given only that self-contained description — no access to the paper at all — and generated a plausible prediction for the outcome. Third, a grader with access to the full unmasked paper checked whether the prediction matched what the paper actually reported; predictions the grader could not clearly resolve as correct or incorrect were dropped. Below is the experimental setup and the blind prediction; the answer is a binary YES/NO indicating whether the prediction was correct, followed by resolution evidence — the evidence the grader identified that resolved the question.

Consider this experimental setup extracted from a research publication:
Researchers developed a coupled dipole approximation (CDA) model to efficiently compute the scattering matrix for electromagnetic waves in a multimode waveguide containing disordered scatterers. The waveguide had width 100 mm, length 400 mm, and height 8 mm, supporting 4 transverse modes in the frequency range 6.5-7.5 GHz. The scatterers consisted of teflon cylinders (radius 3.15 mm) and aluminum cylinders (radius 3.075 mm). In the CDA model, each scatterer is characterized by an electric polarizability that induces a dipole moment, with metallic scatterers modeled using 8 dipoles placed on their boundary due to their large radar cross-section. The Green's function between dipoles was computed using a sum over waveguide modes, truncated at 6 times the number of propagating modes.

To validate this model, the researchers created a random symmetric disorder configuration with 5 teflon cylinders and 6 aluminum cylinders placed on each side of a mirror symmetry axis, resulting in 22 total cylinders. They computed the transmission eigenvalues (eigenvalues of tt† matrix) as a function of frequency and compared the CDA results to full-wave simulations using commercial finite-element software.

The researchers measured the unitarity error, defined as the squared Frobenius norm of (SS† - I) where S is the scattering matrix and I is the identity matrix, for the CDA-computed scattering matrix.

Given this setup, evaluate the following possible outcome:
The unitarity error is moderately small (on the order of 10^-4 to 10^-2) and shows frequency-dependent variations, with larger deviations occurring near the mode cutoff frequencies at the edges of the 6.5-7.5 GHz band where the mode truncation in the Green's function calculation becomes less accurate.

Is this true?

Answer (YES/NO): NO